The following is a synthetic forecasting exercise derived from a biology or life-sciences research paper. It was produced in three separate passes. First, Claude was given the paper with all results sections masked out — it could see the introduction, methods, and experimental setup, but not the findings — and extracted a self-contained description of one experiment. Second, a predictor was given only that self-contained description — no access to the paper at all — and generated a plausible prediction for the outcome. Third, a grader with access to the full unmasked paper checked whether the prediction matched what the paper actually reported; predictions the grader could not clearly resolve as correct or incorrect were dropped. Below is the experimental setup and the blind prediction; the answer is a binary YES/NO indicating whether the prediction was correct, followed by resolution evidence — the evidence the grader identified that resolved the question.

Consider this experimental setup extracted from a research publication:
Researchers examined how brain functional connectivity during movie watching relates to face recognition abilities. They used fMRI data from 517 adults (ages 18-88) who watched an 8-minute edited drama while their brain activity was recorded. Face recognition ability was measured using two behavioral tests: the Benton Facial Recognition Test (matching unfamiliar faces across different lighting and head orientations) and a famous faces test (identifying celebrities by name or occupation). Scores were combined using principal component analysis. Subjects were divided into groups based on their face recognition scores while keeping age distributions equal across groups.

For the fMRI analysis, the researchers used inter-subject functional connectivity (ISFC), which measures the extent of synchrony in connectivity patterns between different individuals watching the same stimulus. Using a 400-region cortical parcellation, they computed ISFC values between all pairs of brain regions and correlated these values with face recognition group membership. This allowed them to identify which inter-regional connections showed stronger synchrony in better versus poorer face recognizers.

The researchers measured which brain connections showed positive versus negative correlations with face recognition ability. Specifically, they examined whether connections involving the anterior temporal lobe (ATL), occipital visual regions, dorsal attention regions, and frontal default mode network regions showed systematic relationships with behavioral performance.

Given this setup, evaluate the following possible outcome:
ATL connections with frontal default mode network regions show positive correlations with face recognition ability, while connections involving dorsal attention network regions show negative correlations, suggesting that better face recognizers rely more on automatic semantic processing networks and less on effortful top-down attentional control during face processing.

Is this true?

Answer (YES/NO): NO